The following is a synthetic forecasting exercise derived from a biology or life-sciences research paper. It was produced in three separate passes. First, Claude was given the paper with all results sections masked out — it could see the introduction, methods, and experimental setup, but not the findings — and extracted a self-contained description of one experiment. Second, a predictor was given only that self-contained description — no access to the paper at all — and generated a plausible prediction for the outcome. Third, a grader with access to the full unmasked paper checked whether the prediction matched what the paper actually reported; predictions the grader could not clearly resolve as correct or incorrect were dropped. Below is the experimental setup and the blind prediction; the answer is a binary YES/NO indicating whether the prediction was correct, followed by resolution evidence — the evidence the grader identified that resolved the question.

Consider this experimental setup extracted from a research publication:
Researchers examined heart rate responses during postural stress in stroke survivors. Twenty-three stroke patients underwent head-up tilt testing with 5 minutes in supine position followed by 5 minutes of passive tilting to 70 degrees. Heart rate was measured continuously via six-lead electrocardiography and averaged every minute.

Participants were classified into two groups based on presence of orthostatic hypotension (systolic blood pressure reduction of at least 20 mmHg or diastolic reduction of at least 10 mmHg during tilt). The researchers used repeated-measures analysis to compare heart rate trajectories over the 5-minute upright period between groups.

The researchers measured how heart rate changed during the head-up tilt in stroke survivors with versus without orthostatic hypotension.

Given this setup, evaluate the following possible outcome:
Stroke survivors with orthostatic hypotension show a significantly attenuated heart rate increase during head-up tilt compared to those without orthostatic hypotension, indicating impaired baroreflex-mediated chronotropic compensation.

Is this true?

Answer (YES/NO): NO